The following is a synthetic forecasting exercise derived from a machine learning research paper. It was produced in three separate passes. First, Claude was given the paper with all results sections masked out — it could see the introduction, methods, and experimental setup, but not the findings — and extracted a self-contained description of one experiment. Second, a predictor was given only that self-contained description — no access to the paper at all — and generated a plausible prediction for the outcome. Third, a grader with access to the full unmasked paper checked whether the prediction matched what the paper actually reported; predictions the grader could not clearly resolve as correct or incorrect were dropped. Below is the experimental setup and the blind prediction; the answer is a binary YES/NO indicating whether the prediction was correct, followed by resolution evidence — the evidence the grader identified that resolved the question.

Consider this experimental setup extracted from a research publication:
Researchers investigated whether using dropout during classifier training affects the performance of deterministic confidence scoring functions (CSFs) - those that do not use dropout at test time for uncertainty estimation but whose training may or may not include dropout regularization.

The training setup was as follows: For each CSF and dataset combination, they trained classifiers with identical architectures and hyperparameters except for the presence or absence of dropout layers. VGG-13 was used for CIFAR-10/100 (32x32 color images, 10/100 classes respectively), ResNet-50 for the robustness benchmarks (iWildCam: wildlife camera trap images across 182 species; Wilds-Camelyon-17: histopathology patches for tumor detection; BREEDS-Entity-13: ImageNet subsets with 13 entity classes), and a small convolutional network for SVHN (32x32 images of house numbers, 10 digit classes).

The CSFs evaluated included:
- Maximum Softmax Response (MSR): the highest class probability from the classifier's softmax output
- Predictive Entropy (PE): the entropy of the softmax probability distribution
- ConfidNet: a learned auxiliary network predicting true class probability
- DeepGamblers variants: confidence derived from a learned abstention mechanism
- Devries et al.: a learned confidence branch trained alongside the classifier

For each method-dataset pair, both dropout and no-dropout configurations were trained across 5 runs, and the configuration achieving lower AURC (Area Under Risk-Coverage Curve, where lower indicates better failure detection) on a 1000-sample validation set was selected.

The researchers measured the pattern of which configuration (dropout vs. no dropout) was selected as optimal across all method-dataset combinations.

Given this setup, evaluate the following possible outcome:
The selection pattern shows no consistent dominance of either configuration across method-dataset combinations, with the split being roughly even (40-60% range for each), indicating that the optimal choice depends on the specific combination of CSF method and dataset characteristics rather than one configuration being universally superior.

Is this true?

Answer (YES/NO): YES